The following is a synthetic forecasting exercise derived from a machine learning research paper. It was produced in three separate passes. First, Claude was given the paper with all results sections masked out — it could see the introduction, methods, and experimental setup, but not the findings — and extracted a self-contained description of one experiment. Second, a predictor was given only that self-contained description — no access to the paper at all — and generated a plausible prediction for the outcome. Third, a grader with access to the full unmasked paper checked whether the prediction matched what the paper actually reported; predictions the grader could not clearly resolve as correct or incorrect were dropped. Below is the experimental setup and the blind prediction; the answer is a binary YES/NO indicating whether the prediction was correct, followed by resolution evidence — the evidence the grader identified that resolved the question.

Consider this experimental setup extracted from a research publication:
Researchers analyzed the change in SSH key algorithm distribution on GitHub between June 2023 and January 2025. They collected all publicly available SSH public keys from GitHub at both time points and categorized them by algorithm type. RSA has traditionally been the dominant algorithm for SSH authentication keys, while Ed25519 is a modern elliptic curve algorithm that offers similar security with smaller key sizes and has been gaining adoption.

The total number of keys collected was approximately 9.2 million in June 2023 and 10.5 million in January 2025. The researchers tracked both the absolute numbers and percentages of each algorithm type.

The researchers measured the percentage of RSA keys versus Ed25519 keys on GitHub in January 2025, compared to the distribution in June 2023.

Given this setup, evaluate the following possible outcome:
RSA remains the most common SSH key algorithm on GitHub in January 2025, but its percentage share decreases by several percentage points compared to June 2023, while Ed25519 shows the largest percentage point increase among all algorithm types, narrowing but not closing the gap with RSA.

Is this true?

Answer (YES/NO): NO